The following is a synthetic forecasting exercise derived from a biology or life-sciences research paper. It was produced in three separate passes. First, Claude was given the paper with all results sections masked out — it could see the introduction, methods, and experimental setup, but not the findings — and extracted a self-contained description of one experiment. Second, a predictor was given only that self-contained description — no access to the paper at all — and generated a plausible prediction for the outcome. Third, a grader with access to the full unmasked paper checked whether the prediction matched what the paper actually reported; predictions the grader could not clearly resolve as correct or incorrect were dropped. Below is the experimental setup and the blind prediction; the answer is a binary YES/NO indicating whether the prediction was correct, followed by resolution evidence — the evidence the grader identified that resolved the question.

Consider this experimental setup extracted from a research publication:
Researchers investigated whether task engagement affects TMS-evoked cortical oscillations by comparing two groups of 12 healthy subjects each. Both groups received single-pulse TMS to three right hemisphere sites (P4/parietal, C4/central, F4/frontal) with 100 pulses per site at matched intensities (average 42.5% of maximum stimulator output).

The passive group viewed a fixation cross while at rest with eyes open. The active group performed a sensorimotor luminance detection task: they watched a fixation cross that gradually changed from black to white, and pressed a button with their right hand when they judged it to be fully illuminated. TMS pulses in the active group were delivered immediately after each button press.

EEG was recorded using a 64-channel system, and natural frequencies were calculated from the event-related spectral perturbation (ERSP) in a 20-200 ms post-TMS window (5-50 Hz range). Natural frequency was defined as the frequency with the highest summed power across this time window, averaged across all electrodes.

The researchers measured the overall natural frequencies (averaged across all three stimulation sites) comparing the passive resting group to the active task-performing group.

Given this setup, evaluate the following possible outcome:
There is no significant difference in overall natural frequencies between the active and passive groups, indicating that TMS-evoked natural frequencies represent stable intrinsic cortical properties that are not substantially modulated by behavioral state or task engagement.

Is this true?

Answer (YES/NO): NO